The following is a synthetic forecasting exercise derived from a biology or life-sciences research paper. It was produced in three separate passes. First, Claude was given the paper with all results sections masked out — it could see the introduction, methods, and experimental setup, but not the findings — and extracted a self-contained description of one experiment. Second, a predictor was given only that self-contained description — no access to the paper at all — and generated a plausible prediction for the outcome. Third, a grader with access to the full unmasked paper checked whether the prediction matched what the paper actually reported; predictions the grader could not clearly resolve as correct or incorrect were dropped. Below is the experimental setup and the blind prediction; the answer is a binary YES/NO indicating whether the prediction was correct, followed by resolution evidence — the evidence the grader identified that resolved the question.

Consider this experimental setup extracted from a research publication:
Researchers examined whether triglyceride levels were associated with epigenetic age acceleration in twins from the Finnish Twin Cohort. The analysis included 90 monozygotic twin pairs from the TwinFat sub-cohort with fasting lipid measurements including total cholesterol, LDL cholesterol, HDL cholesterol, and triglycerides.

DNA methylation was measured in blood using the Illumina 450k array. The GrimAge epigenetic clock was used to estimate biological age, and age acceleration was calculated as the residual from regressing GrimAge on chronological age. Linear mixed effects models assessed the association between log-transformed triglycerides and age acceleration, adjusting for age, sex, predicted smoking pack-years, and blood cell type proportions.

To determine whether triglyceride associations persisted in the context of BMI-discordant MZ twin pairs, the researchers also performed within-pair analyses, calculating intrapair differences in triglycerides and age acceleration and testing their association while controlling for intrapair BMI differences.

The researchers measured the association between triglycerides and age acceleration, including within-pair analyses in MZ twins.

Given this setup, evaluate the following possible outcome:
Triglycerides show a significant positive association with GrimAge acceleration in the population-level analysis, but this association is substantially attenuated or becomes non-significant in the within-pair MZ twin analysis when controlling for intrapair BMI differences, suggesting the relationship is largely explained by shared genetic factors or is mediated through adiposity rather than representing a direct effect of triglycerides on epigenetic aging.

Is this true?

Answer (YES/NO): NO